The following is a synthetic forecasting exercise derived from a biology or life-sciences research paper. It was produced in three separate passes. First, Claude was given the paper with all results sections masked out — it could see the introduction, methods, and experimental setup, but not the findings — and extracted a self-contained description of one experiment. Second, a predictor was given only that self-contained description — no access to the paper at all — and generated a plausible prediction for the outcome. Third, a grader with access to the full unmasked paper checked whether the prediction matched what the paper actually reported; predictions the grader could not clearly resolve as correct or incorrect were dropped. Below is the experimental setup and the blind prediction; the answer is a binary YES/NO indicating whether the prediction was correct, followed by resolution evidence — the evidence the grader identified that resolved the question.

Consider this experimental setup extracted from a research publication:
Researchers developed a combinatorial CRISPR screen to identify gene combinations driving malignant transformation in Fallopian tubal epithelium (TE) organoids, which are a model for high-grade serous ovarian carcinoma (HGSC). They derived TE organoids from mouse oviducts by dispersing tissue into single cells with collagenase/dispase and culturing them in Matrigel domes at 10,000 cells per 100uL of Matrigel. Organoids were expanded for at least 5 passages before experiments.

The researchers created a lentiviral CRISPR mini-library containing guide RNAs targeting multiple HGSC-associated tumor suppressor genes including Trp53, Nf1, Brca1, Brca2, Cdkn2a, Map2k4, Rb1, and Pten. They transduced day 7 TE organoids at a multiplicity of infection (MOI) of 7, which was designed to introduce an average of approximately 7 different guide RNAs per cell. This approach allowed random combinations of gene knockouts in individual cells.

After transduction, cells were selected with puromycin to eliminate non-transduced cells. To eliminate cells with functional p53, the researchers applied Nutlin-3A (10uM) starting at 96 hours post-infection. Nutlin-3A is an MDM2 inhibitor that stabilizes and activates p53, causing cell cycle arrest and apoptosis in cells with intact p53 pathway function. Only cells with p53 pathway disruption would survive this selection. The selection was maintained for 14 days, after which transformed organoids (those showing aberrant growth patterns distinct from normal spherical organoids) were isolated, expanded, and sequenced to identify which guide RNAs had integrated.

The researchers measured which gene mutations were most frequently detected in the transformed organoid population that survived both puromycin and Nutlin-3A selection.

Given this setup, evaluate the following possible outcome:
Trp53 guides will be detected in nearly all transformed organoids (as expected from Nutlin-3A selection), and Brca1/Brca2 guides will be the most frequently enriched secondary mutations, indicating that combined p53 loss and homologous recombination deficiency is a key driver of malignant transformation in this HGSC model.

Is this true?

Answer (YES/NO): NO